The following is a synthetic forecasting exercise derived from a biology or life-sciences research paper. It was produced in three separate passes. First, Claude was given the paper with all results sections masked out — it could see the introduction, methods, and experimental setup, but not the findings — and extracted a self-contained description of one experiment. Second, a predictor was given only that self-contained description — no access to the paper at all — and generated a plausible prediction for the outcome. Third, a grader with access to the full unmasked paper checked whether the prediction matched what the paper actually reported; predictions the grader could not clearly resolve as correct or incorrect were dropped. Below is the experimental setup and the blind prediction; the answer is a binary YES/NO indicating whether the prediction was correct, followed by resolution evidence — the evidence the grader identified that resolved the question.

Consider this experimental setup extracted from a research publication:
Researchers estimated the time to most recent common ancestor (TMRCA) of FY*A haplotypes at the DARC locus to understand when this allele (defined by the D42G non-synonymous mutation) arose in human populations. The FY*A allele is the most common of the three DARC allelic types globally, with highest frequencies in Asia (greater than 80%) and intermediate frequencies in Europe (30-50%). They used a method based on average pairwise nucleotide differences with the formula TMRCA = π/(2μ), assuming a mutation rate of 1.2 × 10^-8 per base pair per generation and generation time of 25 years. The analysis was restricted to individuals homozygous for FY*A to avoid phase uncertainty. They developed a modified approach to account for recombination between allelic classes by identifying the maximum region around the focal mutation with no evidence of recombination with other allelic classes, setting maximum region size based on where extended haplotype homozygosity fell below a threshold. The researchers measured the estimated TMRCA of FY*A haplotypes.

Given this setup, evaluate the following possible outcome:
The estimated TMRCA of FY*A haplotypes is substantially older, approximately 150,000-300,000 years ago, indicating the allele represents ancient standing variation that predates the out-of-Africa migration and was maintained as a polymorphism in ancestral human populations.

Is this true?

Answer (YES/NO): NO